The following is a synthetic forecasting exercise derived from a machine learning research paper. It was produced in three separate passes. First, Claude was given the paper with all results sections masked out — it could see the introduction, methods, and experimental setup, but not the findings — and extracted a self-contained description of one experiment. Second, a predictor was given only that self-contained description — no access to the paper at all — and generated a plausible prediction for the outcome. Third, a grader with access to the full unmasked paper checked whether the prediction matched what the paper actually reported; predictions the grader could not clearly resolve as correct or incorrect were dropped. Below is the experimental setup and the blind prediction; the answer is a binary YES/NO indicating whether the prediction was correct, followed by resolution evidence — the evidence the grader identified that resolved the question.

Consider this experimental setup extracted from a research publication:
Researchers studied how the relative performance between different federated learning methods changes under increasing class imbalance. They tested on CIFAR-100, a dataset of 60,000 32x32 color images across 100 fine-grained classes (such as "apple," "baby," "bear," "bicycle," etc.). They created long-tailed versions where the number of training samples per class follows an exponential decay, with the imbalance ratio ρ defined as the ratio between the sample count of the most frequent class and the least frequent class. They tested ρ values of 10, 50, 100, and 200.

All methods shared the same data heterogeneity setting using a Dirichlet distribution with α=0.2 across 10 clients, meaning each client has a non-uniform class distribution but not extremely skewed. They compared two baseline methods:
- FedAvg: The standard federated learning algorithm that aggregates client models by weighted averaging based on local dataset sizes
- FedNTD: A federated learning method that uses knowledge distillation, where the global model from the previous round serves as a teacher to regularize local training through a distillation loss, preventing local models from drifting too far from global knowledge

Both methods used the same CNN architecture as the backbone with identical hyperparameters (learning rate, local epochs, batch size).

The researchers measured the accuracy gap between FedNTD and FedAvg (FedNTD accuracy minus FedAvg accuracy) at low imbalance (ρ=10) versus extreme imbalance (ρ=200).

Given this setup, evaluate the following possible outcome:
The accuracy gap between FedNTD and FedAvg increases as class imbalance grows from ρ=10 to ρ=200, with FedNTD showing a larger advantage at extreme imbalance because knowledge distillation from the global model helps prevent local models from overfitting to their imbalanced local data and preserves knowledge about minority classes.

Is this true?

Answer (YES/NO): YES